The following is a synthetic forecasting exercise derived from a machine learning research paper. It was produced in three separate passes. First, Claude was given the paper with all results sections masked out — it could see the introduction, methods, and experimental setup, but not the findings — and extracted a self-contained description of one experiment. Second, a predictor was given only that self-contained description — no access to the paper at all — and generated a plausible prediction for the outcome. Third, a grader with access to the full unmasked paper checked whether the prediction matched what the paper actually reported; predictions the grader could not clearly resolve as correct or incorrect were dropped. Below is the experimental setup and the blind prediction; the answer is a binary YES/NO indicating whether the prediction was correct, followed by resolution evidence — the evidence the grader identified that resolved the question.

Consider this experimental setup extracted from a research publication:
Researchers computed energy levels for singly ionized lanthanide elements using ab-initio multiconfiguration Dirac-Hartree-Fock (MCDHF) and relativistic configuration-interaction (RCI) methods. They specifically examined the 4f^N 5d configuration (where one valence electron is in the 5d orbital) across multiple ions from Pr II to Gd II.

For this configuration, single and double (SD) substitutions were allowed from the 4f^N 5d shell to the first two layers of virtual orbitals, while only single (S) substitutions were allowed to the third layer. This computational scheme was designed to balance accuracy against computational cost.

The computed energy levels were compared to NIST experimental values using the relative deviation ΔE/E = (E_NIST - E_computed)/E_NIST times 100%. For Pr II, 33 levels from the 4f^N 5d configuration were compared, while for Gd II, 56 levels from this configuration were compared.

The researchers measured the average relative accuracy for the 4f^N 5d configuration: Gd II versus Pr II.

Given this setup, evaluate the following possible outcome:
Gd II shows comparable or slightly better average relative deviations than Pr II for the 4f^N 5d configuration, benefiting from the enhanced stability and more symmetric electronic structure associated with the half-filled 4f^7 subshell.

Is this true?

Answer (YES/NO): YES